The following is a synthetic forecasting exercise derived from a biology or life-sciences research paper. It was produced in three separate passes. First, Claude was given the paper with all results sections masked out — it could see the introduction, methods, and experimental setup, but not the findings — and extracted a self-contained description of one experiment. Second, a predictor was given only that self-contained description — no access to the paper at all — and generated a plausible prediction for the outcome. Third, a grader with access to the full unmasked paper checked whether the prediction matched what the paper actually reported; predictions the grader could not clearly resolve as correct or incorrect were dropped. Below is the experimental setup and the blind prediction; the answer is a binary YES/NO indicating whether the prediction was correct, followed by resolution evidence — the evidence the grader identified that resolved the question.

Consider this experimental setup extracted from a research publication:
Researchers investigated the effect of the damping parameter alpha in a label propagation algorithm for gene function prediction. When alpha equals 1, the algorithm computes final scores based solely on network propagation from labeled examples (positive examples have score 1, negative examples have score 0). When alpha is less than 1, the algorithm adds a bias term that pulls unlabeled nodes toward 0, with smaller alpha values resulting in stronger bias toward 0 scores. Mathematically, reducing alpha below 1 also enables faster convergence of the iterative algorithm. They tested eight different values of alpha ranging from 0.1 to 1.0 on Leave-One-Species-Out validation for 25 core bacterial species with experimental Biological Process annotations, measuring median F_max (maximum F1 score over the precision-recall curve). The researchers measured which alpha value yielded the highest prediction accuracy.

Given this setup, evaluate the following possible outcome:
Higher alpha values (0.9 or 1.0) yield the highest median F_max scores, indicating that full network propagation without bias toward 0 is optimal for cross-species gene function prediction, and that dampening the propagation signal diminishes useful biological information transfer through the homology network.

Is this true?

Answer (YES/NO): YES